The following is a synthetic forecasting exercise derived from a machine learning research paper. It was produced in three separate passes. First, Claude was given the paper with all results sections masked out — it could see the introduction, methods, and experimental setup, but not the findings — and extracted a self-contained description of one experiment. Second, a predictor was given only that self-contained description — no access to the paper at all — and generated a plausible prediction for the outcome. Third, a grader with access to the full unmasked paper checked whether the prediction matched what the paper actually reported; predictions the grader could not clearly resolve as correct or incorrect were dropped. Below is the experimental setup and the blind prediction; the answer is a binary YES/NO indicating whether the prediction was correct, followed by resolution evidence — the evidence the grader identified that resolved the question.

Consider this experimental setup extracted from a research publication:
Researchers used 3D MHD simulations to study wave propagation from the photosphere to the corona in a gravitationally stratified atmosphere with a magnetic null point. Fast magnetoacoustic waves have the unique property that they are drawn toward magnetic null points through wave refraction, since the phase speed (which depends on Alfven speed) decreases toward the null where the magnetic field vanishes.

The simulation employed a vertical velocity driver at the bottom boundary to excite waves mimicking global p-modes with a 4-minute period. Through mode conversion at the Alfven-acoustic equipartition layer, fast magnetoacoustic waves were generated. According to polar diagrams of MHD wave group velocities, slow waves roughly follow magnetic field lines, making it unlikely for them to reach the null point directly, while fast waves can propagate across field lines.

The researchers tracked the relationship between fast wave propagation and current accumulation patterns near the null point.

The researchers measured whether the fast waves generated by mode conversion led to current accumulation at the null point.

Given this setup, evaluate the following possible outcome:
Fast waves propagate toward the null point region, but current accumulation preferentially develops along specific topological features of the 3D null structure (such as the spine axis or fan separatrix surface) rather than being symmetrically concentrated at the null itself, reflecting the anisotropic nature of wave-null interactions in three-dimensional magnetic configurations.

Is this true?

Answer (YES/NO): NO